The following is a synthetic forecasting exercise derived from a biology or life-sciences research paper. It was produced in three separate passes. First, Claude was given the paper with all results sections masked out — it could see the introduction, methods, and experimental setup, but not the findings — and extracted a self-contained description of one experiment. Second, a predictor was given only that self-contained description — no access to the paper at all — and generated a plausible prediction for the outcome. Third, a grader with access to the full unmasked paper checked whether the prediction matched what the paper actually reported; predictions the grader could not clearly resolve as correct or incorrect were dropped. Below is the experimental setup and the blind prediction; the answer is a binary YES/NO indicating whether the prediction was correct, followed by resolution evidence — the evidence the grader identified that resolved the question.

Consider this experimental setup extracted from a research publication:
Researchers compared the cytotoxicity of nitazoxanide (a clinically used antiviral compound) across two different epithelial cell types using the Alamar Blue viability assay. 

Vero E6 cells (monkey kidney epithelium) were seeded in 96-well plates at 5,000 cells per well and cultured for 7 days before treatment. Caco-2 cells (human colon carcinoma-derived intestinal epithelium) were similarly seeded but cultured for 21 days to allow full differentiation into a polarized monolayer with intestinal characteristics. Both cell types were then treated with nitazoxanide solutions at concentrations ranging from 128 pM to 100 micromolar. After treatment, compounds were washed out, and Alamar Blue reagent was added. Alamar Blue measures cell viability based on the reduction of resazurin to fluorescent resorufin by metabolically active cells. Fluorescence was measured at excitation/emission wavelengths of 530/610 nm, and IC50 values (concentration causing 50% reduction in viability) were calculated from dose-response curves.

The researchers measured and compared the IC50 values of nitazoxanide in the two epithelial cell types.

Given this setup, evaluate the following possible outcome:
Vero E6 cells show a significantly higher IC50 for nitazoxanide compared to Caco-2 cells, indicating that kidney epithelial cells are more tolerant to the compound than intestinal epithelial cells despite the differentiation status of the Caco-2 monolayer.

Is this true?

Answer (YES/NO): YES